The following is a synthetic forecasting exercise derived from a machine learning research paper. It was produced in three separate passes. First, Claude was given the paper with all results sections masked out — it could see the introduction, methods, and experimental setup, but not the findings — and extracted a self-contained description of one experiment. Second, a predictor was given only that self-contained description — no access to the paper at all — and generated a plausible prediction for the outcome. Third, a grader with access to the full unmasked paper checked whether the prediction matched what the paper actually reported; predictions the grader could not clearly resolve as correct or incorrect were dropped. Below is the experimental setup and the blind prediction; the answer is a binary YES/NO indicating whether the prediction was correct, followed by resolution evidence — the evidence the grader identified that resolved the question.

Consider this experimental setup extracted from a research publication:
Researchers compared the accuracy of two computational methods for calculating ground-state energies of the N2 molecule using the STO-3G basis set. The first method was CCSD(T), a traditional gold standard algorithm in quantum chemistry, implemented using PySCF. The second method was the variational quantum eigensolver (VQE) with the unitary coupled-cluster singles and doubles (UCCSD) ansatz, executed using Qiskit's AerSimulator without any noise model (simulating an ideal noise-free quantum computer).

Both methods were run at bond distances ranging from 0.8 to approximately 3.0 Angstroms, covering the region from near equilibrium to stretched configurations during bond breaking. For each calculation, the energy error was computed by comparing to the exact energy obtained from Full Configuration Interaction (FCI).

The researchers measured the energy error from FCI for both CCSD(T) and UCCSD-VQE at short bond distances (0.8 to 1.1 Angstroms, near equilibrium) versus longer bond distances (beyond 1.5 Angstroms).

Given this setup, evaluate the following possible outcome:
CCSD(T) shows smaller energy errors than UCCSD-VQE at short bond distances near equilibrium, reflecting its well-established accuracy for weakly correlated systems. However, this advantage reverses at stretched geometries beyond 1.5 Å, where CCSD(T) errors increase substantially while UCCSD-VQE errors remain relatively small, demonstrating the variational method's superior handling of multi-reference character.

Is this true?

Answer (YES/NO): NO